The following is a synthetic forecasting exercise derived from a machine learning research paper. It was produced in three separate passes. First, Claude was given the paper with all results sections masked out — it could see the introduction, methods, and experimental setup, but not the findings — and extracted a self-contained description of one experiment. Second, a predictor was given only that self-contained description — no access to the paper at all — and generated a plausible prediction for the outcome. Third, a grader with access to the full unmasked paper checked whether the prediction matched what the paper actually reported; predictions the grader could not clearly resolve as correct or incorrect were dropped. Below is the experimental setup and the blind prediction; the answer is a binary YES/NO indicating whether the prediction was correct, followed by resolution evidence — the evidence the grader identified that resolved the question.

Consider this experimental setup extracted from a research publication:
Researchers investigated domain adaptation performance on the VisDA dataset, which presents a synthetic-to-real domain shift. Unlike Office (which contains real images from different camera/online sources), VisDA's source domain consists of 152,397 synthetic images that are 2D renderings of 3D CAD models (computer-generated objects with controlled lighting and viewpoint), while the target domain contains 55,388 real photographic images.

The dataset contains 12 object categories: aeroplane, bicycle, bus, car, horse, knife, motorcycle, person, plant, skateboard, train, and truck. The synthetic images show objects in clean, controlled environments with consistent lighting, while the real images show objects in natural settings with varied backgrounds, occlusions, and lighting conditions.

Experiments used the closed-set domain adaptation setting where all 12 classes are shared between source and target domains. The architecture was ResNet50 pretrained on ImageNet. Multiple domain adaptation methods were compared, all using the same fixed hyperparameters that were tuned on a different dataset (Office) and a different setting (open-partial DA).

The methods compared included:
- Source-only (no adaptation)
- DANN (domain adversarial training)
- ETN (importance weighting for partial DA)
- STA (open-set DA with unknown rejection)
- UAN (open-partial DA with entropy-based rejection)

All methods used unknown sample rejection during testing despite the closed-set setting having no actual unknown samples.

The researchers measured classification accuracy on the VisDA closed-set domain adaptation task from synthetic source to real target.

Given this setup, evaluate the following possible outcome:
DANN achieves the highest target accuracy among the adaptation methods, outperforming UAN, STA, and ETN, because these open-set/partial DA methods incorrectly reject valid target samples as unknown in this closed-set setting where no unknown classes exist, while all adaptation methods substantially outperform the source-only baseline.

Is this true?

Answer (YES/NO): NO